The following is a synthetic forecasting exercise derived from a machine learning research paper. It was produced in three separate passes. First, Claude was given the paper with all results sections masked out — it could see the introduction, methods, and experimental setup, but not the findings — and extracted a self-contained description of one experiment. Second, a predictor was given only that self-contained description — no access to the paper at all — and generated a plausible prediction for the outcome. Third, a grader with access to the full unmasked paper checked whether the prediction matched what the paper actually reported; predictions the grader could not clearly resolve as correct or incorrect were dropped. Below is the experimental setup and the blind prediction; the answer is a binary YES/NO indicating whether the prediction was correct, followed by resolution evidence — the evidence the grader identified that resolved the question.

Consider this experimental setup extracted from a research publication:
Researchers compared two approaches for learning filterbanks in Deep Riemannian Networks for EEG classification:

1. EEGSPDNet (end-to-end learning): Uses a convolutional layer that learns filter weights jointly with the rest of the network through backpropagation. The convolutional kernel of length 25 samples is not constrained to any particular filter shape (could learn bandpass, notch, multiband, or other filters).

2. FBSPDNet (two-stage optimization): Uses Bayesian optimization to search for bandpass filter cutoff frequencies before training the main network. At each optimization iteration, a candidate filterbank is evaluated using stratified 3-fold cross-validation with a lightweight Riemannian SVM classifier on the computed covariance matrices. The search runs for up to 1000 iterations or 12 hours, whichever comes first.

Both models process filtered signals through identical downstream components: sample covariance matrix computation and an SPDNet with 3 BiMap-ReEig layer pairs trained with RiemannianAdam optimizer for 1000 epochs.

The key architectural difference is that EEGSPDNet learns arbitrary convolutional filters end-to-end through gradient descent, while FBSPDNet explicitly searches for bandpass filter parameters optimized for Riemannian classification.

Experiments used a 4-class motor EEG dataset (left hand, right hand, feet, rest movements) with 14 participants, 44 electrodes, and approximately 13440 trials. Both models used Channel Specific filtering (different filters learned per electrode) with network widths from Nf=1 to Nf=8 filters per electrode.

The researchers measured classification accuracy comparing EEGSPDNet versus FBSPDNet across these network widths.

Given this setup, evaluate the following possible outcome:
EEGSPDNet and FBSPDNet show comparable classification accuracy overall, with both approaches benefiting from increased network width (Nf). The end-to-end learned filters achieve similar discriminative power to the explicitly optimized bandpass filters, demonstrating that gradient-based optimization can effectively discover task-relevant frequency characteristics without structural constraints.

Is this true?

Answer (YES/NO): NO